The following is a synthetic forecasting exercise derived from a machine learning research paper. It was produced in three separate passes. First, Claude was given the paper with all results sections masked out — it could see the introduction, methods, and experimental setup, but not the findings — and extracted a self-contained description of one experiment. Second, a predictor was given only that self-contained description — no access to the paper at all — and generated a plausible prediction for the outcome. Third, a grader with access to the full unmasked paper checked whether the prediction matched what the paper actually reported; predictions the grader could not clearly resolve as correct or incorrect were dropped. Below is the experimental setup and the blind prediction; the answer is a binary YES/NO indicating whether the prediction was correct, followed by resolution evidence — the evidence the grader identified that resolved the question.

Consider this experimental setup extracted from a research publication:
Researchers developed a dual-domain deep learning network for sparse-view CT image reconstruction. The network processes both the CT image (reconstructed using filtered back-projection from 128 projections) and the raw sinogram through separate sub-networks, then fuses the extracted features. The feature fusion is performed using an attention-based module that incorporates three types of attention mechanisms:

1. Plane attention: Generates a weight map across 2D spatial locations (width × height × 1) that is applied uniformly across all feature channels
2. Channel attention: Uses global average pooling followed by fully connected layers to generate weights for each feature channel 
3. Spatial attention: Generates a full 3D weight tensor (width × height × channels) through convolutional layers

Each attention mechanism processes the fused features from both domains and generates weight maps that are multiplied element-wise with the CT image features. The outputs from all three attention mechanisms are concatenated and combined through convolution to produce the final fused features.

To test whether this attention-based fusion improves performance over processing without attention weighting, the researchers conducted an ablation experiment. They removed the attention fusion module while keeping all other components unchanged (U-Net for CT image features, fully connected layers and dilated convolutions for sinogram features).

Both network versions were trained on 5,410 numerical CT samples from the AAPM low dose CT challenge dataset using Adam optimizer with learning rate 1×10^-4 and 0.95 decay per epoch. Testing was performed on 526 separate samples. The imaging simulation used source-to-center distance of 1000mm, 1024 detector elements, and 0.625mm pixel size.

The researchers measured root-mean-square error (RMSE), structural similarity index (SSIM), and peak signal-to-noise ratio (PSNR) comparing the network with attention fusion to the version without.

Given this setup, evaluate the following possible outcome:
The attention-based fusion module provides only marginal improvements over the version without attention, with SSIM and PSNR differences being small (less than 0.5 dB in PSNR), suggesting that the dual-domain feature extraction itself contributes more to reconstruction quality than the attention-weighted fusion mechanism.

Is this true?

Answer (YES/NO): YES